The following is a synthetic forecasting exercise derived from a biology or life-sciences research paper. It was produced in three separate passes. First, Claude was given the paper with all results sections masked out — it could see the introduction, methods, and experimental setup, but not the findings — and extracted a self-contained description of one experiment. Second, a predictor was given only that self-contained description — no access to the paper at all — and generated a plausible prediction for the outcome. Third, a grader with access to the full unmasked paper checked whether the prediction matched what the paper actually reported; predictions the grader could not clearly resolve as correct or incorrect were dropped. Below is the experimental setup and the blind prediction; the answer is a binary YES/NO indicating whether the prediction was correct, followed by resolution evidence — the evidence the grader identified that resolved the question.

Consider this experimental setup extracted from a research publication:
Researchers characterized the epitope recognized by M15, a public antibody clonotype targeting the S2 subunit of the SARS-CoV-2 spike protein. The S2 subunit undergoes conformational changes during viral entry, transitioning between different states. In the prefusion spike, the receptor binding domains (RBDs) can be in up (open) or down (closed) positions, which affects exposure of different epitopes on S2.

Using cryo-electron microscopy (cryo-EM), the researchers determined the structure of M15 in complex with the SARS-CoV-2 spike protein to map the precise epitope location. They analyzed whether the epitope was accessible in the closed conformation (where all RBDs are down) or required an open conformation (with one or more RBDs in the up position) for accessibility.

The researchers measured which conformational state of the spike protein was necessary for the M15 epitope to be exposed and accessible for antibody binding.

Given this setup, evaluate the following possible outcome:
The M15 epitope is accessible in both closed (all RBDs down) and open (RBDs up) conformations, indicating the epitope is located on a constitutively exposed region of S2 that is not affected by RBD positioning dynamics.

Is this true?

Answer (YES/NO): NO